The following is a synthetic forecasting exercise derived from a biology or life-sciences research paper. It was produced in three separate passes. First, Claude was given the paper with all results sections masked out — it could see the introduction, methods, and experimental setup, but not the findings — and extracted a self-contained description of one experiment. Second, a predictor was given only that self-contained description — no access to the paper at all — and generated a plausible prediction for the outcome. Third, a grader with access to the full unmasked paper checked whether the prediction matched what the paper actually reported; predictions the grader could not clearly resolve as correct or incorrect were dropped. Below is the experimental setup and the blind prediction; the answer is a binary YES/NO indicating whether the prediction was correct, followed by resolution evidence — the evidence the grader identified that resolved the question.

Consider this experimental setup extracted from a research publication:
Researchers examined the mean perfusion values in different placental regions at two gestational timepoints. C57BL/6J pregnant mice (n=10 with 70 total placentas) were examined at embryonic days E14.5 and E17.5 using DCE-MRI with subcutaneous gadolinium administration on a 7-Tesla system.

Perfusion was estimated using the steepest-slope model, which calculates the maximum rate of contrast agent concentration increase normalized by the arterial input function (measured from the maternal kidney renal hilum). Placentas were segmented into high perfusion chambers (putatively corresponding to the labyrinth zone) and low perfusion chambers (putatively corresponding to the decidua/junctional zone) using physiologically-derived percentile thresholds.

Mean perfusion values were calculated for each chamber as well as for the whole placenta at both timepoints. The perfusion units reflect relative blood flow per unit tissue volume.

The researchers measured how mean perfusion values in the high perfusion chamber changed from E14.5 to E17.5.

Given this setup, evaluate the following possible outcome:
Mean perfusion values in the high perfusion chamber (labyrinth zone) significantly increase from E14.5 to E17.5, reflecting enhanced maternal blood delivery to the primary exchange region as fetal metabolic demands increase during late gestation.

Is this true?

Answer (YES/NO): YES